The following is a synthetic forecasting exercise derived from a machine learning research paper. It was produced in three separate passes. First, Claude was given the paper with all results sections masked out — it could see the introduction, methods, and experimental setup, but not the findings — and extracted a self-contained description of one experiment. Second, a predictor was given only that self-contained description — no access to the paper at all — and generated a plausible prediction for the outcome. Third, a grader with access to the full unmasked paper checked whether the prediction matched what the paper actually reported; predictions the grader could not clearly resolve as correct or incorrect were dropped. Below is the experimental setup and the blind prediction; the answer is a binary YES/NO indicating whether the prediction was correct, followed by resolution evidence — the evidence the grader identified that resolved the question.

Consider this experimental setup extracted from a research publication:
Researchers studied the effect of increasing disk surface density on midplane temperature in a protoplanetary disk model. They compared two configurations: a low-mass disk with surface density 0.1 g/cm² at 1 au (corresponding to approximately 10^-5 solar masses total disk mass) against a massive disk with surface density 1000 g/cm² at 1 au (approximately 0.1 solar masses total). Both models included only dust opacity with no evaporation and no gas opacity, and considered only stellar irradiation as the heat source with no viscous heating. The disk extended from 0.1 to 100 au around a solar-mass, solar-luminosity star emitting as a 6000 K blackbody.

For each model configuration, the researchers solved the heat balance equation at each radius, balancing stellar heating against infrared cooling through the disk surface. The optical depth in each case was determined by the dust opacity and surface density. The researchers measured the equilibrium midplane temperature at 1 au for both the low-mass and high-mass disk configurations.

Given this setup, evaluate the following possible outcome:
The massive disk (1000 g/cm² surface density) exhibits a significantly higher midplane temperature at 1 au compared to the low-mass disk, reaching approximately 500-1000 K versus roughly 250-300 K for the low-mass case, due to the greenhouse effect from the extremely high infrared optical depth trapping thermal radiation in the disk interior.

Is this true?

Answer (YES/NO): NO